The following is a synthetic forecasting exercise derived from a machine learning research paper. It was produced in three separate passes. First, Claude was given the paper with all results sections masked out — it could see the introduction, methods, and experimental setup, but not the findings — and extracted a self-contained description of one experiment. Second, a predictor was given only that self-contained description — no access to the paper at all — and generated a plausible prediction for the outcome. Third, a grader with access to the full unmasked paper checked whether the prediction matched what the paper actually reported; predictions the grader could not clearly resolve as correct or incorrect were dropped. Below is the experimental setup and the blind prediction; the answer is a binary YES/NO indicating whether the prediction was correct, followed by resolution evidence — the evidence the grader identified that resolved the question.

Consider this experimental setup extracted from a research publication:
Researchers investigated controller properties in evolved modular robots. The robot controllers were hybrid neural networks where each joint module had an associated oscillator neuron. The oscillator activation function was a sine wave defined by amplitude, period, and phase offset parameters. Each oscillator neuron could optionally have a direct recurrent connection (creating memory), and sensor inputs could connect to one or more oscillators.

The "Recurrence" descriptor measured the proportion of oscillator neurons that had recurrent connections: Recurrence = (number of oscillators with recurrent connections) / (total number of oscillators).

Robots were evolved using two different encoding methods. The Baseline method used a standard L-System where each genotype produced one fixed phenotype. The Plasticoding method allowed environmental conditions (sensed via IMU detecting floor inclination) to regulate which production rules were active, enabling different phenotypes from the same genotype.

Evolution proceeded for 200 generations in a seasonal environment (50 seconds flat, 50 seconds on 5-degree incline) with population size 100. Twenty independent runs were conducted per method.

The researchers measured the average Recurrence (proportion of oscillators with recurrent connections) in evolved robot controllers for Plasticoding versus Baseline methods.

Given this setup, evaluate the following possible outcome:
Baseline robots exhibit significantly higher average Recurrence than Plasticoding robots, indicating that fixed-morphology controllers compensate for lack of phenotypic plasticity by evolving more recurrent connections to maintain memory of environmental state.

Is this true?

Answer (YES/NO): NO